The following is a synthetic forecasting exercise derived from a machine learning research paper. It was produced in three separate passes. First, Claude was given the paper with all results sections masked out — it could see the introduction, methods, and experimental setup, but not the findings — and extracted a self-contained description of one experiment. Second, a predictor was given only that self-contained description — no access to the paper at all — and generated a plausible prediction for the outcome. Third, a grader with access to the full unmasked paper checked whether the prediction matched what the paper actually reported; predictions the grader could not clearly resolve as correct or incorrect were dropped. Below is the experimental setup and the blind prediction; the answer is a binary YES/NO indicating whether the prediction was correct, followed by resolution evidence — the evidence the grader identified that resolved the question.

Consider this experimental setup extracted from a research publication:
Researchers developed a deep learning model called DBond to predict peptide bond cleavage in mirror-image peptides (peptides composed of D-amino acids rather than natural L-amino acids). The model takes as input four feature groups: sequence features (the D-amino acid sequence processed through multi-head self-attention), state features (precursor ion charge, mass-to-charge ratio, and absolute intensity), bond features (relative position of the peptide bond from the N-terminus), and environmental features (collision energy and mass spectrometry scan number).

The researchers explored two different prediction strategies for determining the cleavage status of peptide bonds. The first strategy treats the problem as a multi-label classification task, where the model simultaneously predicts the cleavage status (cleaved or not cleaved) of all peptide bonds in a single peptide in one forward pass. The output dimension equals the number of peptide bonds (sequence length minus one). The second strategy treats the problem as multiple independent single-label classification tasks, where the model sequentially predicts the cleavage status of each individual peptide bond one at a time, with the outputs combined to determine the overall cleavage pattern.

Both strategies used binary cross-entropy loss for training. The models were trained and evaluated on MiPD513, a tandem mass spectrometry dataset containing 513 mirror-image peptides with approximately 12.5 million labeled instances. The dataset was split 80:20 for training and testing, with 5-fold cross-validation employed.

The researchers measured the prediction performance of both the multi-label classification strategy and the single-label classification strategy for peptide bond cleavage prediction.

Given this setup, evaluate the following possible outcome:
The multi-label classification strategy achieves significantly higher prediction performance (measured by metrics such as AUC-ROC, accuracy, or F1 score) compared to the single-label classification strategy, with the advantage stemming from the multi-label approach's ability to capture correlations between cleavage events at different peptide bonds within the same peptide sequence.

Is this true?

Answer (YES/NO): NO